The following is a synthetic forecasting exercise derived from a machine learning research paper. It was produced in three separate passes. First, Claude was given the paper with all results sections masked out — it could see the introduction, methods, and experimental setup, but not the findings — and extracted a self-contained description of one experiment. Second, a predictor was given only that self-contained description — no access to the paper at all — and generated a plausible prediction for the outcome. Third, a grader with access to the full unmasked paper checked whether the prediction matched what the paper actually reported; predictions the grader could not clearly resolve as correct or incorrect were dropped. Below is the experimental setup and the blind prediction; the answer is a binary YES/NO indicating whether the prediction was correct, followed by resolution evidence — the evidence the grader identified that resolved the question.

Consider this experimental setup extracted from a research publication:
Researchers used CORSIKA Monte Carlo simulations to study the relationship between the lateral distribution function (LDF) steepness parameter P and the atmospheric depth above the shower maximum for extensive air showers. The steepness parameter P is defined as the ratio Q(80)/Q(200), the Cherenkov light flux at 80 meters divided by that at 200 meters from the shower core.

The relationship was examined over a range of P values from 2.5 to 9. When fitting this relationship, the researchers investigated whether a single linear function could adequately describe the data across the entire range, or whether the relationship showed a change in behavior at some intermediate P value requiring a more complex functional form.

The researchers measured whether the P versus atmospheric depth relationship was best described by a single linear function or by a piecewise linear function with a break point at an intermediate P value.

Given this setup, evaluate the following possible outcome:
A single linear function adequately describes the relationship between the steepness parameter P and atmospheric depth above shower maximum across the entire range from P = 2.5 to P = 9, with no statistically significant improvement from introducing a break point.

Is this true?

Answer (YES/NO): NO